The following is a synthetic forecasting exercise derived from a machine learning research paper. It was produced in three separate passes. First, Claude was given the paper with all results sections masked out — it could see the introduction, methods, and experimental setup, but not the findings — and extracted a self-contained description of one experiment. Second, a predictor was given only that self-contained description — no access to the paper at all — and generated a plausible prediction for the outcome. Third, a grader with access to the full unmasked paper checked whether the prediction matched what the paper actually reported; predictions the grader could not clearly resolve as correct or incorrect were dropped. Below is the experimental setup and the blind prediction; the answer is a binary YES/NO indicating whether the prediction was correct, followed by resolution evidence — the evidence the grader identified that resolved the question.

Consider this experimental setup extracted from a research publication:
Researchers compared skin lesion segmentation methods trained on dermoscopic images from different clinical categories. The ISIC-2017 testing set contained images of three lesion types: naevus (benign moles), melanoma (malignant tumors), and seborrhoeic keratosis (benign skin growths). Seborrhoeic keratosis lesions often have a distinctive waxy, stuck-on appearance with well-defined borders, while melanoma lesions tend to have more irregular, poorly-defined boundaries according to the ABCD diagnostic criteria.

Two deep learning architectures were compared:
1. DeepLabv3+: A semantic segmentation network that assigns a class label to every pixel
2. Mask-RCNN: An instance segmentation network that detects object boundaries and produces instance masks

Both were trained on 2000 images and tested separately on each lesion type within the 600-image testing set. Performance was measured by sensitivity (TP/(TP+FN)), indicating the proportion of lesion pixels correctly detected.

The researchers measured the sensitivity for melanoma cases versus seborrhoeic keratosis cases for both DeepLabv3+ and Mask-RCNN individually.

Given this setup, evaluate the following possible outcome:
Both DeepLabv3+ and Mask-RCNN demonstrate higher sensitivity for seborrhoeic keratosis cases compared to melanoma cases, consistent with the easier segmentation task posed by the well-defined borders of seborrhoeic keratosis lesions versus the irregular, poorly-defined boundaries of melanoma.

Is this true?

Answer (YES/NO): NO